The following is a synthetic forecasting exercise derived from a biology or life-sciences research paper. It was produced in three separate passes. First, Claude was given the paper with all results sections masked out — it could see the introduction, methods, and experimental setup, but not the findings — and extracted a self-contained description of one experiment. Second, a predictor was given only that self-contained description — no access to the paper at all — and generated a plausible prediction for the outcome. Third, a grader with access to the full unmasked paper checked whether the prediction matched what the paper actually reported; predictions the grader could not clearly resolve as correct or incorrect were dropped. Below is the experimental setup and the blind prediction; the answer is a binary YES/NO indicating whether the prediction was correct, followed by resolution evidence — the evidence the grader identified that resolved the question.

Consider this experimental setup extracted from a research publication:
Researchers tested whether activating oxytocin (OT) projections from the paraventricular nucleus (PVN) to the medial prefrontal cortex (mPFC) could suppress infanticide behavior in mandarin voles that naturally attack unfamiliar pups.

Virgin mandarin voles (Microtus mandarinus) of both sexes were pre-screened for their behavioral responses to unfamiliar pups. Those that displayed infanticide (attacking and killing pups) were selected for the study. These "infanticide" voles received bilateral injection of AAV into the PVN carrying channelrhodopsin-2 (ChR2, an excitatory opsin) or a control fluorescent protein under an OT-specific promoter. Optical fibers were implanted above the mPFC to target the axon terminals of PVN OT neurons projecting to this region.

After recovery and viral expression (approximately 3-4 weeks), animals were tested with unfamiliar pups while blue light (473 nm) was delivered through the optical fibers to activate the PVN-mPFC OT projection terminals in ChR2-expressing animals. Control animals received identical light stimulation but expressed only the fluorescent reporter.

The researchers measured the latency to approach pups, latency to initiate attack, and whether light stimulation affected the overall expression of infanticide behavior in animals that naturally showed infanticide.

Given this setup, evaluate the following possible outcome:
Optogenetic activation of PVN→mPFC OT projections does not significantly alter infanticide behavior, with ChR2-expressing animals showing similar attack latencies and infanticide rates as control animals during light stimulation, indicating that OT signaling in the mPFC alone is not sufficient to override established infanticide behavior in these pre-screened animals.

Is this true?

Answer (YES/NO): NO